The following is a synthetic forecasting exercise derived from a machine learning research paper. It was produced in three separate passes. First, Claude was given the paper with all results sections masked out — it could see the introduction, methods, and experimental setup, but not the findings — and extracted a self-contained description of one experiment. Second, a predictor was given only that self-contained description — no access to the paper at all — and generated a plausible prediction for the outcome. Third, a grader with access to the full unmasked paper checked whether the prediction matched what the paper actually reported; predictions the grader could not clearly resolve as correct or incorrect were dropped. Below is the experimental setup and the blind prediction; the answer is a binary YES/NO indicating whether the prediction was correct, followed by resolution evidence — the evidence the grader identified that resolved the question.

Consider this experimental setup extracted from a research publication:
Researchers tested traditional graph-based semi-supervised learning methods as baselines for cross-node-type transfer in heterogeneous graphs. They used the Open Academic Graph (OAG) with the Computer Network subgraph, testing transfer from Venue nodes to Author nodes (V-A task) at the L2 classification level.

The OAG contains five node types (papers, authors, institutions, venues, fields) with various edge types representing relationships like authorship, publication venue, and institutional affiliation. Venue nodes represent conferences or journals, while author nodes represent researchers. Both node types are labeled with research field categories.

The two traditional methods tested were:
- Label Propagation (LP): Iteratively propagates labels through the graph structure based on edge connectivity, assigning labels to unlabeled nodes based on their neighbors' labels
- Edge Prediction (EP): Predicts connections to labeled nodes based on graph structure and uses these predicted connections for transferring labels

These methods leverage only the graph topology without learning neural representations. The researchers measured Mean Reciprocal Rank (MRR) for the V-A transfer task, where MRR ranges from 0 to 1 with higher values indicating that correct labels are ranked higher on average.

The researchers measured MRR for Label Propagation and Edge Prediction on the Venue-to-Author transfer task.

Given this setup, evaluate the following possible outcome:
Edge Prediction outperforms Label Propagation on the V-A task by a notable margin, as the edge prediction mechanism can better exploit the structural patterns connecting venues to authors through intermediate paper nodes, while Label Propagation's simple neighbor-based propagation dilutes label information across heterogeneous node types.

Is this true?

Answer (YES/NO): NO